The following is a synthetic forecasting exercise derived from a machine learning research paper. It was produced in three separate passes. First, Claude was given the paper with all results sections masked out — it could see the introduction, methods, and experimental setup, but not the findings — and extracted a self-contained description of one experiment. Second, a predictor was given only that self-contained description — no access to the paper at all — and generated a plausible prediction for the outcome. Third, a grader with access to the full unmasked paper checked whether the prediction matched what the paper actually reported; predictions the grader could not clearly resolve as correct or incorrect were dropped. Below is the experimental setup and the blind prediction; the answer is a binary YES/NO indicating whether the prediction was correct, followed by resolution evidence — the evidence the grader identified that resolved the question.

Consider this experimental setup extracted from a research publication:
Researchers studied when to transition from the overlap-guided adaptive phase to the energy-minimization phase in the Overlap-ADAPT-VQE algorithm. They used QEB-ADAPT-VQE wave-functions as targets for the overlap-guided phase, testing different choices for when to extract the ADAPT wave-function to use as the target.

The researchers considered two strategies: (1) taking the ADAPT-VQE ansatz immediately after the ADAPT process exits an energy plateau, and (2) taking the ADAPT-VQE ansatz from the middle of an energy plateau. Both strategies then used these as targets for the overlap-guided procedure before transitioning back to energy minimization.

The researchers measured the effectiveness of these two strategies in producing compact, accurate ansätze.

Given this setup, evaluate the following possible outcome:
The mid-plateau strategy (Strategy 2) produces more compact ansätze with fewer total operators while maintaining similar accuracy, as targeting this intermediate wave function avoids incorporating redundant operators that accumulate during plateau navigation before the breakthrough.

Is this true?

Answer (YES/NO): NO